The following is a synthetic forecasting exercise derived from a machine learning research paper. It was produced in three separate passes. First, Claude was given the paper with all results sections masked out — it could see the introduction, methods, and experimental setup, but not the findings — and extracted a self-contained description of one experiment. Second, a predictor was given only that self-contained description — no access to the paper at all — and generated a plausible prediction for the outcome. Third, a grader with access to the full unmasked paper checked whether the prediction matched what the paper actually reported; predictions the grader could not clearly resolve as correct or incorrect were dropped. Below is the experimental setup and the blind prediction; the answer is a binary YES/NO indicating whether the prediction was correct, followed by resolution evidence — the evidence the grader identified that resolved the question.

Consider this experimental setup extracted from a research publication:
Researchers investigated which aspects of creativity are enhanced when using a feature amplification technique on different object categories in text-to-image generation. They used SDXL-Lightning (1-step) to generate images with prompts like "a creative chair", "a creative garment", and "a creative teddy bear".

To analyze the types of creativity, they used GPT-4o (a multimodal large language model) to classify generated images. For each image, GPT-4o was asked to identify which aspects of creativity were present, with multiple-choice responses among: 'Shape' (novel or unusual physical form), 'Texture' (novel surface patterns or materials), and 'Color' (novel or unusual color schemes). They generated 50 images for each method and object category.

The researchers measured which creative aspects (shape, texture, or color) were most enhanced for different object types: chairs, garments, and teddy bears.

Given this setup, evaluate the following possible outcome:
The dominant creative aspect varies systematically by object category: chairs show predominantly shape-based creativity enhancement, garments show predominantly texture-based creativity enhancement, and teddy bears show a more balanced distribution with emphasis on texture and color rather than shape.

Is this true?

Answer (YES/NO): NO